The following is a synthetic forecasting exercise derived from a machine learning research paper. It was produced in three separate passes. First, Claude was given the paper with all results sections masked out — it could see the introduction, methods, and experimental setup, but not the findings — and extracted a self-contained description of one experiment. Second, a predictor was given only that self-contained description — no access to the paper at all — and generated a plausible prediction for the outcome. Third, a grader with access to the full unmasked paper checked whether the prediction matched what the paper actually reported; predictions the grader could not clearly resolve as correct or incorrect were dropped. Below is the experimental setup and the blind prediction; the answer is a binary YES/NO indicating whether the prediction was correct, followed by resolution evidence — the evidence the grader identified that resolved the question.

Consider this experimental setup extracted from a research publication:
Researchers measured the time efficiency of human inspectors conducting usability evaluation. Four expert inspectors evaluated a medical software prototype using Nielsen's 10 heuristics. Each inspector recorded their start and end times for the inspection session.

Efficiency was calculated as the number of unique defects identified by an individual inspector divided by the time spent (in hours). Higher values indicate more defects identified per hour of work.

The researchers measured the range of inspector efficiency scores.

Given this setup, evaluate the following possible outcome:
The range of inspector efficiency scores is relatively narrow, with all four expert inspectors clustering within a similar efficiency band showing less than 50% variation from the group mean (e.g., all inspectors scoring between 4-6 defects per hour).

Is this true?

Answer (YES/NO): NO